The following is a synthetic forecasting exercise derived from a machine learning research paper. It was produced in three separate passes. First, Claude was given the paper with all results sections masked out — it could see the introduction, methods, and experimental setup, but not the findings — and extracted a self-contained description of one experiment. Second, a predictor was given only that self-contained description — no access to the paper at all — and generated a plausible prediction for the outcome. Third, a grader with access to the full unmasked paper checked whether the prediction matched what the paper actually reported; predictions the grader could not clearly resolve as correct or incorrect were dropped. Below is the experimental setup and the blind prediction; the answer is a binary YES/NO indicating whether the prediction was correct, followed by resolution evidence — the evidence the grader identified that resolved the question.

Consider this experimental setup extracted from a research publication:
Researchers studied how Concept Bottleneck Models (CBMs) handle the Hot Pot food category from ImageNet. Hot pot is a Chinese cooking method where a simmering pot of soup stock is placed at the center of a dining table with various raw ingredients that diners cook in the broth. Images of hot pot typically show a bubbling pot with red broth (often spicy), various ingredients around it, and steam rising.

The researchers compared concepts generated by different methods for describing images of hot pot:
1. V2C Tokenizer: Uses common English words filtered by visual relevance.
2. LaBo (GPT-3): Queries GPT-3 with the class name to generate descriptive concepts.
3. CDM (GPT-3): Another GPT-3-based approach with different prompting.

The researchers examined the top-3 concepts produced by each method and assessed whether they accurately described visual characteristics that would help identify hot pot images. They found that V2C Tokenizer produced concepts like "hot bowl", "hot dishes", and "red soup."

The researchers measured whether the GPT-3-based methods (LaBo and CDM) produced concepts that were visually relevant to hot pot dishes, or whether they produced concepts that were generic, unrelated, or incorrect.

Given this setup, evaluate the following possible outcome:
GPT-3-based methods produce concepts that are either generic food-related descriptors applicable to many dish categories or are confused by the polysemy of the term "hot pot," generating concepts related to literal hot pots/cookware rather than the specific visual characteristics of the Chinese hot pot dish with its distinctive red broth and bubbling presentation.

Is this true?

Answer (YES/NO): NO